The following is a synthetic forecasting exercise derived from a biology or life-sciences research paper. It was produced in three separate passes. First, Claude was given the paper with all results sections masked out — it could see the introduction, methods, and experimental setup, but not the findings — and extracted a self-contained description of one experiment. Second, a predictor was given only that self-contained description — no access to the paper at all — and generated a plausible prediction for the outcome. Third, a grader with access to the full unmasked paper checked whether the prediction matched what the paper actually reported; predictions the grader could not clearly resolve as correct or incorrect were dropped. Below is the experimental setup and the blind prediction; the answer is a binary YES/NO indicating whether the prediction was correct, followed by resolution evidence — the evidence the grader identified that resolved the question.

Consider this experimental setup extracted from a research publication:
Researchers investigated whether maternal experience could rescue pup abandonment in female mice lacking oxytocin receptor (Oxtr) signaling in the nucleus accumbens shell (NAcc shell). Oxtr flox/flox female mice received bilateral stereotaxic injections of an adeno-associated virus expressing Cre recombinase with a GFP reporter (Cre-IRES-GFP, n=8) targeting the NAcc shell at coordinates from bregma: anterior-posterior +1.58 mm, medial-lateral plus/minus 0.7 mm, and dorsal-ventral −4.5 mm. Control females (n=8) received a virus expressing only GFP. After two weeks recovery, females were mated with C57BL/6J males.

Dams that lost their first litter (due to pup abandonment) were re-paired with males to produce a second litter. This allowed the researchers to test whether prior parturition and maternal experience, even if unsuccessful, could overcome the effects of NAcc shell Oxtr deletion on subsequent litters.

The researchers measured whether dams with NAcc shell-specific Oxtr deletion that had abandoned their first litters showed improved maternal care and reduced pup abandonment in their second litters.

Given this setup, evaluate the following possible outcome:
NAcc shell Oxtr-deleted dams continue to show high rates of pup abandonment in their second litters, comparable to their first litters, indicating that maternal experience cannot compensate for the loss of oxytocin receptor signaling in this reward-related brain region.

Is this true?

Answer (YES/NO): NO